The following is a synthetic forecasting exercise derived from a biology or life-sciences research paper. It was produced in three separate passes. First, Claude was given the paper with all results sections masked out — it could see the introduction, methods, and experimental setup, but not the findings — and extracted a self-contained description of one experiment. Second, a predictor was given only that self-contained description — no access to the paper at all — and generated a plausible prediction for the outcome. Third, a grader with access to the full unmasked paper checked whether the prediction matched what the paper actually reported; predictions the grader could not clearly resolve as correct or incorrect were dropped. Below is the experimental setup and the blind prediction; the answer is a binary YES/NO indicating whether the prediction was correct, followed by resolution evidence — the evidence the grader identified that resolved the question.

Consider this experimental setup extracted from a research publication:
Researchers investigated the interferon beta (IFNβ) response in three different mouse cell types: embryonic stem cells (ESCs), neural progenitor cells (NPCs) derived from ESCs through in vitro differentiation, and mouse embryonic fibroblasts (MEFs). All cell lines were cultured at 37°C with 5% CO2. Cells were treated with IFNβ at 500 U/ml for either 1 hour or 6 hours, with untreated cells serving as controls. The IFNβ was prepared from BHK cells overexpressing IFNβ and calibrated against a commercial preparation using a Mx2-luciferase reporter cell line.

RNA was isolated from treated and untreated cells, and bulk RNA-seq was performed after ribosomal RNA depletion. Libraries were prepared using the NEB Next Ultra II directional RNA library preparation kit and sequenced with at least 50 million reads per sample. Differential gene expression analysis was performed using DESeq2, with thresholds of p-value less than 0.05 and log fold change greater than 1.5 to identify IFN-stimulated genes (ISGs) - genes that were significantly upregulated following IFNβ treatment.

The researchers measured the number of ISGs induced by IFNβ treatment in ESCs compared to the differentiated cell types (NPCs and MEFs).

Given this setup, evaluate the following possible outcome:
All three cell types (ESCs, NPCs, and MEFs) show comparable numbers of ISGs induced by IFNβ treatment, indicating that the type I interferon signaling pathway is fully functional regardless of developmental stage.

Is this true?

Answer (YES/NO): NO